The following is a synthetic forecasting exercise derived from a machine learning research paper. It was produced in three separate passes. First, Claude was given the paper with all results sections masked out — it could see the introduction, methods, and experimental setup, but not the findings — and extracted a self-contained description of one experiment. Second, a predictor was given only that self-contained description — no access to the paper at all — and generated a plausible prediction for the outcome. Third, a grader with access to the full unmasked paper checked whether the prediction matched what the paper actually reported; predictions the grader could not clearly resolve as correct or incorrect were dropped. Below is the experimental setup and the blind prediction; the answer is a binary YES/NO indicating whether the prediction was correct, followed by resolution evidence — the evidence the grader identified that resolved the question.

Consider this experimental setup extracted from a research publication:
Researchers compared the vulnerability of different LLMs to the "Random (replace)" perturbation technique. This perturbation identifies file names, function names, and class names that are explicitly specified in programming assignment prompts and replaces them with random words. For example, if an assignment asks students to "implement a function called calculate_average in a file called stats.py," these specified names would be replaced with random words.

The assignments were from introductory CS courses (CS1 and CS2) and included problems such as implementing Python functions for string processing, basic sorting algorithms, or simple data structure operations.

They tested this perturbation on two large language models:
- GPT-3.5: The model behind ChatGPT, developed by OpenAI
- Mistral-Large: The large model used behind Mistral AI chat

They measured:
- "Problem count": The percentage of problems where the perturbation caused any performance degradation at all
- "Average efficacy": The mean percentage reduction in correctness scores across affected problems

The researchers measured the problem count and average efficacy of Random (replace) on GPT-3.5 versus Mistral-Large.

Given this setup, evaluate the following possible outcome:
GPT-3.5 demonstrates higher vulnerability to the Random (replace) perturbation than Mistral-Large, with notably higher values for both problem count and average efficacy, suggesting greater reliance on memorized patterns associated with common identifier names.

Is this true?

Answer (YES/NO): NO